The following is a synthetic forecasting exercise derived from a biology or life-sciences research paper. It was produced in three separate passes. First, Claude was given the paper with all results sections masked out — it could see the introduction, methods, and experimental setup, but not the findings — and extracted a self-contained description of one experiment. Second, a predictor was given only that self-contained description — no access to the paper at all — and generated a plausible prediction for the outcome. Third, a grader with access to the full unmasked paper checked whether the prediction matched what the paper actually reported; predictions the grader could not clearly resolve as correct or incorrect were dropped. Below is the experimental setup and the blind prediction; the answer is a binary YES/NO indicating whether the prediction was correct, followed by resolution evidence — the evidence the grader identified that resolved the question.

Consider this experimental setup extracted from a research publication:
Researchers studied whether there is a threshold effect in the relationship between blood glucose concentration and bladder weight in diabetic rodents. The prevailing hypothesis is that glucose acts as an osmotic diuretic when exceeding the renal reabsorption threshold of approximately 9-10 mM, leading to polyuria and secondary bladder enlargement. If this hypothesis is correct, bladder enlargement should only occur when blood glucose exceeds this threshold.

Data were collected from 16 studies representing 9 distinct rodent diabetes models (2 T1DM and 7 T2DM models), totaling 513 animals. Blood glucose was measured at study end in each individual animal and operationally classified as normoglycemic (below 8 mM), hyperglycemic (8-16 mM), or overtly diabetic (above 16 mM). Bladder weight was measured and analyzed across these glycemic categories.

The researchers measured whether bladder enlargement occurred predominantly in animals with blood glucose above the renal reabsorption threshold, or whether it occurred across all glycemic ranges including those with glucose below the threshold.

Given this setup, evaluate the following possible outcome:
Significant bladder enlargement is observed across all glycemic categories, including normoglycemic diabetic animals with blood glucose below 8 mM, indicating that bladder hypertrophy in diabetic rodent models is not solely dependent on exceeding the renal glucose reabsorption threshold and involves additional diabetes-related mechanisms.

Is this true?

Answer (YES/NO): NO